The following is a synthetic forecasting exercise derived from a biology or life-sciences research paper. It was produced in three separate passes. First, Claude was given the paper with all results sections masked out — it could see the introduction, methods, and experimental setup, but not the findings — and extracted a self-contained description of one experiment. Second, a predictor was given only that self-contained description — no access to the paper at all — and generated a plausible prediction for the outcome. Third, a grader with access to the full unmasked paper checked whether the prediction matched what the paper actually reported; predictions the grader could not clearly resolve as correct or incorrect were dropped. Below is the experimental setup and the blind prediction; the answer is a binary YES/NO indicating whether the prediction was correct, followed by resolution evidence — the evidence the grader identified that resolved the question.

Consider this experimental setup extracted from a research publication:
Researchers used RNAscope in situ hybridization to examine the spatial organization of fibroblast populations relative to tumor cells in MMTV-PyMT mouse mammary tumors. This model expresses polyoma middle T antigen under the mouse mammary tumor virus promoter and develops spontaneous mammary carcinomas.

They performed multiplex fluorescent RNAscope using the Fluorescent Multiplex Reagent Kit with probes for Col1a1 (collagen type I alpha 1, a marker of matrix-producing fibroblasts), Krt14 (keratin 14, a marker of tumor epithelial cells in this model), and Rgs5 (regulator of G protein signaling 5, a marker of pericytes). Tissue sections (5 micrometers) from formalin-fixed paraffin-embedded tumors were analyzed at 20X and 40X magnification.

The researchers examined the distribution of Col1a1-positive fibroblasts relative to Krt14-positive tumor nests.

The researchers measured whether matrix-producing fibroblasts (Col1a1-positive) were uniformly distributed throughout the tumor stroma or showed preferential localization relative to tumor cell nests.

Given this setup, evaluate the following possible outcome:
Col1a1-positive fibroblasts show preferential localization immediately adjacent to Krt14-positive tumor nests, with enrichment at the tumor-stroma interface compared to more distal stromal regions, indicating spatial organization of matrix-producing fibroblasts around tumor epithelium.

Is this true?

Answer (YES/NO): YES